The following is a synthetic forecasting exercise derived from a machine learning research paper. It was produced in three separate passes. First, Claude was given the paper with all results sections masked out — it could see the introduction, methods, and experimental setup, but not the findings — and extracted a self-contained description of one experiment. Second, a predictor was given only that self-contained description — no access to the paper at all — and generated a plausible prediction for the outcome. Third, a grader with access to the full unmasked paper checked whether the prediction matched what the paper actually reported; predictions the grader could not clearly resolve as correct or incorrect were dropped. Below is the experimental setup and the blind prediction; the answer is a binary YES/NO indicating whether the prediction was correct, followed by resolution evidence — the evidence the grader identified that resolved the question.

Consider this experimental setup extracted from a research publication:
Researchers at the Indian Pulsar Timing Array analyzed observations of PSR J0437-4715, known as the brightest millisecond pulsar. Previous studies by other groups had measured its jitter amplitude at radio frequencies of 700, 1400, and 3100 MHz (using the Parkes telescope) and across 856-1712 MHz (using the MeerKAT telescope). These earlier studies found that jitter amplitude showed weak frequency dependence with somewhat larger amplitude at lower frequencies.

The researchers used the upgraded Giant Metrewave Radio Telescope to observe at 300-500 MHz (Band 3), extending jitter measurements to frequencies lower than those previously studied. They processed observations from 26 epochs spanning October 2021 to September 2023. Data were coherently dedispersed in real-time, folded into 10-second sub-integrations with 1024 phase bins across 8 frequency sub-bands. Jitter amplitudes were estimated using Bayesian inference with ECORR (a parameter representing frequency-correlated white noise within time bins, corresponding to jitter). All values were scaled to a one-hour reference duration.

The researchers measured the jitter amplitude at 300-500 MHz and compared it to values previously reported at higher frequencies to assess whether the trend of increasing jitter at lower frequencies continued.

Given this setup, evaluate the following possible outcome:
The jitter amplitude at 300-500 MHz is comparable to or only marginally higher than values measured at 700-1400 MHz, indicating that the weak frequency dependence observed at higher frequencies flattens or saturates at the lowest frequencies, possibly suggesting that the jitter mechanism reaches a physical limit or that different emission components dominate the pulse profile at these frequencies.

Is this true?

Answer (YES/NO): NO